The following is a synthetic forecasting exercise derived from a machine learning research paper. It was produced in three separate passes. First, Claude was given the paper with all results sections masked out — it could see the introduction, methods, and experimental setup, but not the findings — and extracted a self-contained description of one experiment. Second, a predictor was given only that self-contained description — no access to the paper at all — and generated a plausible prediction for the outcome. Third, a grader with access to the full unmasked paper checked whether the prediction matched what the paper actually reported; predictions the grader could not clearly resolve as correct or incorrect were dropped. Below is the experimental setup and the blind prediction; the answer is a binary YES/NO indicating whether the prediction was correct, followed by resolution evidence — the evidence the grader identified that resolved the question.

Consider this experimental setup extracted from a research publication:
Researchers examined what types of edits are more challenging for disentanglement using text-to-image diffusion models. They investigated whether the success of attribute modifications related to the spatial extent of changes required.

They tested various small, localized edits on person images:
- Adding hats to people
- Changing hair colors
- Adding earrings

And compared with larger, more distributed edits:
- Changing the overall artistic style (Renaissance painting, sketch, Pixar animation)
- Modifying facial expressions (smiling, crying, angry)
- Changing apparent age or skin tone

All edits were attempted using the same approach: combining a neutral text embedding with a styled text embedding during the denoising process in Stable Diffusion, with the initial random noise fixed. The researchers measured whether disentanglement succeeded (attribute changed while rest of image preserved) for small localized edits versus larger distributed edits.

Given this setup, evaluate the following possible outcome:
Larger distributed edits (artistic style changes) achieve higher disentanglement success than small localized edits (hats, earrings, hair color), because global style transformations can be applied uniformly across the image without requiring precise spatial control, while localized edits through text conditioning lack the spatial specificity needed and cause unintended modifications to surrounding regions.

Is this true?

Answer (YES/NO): YES